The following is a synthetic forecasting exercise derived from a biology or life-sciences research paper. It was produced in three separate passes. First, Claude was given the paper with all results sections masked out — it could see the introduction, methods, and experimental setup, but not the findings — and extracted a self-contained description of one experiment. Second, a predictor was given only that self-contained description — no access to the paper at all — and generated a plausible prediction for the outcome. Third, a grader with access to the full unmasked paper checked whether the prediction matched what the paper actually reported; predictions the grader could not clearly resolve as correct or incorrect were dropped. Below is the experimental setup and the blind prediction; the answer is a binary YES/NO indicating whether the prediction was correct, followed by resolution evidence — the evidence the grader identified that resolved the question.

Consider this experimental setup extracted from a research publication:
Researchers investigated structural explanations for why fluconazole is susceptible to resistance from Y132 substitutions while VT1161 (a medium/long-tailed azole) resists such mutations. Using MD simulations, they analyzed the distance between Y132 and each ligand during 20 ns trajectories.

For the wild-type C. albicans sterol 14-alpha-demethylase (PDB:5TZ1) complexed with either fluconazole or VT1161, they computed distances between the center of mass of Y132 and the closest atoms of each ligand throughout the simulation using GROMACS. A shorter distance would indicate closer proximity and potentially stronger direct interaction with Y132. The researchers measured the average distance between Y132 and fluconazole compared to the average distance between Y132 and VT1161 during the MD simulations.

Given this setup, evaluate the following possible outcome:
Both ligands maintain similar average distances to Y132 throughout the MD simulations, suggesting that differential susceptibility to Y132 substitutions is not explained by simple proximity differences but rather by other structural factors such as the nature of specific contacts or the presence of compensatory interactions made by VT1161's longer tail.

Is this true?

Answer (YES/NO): NO